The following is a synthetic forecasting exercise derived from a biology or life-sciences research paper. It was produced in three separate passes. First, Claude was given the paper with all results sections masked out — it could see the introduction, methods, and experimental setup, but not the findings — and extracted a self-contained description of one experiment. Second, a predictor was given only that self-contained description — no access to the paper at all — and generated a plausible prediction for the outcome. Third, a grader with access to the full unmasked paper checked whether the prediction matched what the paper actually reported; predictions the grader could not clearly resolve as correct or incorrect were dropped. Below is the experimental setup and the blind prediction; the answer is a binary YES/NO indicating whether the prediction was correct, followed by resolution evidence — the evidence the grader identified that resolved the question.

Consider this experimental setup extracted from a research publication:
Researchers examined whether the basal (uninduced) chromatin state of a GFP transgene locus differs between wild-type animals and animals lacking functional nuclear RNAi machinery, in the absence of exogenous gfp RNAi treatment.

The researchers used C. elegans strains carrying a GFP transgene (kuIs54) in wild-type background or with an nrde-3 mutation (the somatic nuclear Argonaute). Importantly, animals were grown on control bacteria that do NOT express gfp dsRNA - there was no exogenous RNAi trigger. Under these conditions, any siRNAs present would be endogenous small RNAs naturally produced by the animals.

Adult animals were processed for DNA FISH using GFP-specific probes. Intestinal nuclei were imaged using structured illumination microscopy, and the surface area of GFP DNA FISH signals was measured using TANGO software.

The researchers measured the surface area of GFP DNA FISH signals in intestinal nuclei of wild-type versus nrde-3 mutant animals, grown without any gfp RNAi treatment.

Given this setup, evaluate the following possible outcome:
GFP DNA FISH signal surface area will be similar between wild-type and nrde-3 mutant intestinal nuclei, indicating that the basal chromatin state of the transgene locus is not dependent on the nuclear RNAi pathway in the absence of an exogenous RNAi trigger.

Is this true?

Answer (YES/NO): NO